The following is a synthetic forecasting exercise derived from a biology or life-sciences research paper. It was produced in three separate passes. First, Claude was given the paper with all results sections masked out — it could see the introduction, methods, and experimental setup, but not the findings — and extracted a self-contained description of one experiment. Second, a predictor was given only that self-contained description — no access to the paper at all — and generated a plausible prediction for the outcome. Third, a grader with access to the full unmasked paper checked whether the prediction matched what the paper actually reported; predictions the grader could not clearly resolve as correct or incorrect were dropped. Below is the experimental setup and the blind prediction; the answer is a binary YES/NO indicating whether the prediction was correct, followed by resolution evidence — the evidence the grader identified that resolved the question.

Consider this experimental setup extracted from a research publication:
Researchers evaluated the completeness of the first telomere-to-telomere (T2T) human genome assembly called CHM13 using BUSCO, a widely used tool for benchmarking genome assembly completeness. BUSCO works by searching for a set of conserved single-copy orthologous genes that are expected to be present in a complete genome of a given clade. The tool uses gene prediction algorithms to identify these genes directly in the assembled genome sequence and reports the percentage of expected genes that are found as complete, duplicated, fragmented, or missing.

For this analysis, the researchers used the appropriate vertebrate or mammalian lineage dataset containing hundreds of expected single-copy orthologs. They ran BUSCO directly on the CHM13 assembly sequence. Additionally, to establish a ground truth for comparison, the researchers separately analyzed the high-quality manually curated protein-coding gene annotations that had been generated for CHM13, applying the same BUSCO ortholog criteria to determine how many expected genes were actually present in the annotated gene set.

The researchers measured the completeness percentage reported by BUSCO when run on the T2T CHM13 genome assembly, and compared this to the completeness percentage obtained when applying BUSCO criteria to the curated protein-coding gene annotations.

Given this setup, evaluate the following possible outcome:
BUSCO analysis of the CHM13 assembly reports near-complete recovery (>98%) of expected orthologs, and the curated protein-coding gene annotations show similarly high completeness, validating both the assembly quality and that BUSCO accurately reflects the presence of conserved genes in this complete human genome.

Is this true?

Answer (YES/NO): NO